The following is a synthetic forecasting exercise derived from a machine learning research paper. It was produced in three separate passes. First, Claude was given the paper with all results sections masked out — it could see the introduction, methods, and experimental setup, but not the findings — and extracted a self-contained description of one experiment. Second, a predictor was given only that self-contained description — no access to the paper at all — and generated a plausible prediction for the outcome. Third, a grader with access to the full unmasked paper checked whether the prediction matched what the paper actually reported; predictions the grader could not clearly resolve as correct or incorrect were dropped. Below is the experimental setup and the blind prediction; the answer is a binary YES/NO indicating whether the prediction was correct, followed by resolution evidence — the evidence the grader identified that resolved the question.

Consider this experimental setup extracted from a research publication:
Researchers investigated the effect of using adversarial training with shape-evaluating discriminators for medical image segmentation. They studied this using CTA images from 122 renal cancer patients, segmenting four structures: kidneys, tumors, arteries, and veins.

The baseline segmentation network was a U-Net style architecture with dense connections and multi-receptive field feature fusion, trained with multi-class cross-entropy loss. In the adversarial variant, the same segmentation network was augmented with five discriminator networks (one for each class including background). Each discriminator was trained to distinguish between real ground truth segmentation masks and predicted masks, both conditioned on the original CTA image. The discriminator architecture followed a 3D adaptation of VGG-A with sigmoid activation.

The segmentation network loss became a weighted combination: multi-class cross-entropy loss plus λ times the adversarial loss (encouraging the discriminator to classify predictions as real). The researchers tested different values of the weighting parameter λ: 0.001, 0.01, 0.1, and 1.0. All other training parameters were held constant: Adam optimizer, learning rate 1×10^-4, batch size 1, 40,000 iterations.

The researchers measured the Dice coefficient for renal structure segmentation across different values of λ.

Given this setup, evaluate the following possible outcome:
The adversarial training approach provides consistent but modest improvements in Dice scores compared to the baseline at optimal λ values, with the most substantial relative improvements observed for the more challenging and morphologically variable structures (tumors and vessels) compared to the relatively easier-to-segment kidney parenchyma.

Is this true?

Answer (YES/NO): NO